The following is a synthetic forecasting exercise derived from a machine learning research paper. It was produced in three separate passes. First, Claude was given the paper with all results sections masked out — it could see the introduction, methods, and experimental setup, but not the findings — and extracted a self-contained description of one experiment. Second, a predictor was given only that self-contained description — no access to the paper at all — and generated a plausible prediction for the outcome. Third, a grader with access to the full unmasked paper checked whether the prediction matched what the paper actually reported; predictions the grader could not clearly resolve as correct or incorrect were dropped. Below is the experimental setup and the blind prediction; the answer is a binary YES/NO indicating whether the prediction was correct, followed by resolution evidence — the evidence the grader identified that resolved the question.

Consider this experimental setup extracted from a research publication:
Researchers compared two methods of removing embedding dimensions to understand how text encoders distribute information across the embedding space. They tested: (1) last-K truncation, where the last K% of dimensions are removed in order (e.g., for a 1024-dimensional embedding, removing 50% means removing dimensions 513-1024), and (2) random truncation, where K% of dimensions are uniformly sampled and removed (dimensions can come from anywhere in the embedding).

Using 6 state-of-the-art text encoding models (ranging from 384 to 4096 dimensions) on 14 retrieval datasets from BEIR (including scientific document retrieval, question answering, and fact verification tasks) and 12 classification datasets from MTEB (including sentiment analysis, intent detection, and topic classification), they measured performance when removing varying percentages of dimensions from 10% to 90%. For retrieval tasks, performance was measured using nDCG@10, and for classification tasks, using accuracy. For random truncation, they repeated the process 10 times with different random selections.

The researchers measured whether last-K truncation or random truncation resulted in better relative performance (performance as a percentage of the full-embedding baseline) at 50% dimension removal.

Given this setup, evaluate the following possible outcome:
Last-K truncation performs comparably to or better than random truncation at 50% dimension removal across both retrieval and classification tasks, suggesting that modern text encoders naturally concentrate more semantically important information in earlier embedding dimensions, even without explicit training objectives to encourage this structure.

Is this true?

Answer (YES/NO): NO